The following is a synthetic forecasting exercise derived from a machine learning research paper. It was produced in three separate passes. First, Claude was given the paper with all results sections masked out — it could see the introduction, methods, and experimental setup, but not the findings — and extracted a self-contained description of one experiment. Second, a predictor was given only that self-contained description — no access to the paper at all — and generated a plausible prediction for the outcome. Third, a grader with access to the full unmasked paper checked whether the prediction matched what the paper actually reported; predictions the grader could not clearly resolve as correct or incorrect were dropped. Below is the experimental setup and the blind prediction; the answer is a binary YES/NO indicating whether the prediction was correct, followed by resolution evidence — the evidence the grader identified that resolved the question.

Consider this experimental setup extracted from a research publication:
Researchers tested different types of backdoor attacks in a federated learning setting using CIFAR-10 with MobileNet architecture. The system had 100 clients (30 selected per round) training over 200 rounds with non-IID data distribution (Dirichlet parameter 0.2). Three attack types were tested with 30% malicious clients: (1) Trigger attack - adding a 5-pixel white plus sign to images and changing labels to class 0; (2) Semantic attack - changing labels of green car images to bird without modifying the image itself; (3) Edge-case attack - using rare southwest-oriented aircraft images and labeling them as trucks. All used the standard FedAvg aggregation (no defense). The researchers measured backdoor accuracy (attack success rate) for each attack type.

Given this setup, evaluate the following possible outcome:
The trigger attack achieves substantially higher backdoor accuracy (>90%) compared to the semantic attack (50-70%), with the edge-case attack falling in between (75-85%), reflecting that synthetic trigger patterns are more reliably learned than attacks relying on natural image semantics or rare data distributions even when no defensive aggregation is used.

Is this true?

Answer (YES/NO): NO